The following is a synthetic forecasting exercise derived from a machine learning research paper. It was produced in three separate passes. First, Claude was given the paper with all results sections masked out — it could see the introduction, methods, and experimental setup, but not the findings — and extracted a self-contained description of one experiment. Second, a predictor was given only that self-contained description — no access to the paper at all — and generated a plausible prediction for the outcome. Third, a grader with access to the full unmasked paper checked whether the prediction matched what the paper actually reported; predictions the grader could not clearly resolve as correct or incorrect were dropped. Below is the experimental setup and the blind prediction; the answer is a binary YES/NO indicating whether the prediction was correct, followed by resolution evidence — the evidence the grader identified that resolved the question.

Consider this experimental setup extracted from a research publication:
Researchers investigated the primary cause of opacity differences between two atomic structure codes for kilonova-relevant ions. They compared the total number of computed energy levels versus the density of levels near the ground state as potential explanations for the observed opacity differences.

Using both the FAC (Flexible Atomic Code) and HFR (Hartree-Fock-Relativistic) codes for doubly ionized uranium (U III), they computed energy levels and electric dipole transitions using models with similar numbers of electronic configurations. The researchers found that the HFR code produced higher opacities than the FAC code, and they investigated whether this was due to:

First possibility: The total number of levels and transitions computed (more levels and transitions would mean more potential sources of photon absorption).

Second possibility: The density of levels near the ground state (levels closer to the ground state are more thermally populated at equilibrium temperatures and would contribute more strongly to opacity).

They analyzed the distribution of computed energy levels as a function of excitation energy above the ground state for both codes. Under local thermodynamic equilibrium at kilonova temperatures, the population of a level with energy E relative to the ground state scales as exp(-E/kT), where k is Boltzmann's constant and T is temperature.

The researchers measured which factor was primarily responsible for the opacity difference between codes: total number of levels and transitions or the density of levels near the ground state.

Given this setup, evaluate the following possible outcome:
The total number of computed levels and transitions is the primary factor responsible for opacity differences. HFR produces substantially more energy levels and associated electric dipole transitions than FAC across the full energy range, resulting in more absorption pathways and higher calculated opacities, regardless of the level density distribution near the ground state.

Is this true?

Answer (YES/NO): NO